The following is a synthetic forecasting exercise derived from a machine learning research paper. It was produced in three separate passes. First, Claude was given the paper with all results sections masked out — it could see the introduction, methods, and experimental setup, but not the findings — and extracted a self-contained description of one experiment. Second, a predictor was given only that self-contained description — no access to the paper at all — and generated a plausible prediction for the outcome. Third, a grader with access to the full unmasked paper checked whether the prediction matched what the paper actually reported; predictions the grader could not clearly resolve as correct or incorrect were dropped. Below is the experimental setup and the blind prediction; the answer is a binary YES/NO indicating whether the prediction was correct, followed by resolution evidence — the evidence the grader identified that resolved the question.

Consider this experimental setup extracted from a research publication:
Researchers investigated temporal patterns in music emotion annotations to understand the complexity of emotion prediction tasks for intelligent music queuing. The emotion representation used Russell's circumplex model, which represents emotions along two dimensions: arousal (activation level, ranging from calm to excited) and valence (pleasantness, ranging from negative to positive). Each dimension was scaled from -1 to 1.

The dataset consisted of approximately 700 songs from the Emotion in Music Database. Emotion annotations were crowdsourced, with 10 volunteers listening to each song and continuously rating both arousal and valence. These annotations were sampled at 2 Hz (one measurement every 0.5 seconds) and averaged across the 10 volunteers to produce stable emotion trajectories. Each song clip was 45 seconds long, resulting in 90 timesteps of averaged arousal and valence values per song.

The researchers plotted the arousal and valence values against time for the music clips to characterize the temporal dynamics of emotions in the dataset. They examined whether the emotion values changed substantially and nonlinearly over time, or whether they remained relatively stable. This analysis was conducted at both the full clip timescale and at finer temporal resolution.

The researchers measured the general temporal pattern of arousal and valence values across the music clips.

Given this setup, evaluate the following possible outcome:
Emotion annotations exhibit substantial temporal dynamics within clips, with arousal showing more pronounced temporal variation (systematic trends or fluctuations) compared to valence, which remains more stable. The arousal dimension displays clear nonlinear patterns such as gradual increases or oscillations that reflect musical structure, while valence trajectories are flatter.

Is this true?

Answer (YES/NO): NO